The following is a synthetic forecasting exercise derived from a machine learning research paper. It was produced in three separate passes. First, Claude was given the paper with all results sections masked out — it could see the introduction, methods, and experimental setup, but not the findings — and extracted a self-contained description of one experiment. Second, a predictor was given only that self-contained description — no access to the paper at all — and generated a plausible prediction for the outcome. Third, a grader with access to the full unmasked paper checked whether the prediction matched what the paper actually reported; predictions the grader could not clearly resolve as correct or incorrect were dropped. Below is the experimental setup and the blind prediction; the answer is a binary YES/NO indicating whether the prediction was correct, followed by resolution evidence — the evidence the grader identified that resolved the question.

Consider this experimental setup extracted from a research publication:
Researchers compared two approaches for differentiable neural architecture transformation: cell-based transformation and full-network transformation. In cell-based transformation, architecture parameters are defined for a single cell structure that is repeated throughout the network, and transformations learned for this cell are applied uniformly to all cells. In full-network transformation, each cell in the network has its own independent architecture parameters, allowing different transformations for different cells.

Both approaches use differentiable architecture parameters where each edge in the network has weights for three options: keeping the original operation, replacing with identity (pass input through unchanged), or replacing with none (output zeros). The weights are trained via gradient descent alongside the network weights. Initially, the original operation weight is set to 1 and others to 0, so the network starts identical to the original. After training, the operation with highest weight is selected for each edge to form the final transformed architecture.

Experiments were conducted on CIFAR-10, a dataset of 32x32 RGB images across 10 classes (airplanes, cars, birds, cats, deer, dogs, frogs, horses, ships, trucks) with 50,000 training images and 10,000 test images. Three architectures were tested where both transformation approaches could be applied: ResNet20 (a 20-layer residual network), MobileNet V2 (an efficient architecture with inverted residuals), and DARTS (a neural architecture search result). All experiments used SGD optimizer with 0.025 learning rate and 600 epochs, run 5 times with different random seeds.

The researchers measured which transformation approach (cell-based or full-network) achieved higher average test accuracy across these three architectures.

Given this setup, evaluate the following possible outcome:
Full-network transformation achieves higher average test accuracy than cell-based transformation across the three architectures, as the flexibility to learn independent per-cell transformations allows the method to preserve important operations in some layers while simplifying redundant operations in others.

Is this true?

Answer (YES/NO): NO